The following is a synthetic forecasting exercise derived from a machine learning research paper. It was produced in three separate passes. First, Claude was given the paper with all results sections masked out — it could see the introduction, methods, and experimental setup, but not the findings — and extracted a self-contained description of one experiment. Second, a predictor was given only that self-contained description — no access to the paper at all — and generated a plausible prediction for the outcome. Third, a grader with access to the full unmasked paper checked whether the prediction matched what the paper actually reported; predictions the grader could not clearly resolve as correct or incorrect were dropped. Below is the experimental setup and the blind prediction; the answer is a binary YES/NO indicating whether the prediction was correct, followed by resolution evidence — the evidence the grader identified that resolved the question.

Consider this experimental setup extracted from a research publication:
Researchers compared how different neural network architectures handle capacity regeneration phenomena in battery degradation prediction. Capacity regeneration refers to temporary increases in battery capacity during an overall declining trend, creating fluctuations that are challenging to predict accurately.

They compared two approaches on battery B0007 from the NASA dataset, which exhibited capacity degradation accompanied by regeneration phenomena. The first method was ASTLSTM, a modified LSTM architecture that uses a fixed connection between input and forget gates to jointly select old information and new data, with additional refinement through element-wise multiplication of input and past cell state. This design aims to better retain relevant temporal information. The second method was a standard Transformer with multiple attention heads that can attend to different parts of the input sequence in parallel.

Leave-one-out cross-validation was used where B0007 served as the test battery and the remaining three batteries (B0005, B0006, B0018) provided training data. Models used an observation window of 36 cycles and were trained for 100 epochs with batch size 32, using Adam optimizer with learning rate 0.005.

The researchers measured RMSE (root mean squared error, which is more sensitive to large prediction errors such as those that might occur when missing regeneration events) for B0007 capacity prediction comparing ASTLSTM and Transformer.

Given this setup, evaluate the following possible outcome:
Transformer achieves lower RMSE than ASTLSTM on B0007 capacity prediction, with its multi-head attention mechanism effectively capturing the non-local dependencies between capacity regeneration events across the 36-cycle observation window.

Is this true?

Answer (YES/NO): NO